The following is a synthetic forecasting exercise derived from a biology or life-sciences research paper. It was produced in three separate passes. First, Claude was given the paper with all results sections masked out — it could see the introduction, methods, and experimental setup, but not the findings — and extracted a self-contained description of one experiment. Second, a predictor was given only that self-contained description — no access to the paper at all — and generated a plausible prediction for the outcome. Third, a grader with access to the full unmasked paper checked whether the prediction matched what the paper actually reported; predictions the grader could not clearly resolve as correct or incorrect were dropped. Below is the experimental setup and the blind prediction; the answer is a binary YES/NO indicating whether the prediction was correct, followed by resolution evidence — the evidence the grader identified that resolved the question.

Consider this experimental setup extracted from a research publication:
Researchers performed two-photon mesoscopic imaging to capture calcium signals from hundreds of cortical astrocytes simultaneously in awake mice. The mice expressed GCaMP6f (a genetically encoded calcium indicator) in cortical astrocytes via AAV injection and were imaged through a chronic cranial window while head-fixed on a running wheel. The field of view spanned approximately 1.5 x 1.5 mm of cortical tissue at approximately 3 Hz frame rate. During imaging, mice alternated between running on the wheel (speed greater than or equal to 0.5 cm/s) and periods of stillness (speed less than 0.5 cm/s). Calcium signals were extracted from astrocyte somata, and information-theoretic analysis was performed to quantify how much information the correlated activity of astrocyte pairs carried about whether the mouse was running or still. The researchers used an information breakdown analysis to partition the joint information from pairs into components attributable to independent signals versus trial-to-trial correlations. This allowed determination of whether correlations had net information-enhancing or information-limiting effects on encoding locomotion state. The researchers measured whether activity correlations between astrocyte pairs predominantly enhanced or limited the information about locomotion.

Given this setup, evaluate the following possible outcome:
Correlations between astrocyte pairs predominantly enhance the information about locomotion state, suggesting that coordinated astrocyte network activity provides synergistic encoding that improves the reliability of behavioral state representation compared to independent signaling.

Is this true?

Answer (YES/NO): NO